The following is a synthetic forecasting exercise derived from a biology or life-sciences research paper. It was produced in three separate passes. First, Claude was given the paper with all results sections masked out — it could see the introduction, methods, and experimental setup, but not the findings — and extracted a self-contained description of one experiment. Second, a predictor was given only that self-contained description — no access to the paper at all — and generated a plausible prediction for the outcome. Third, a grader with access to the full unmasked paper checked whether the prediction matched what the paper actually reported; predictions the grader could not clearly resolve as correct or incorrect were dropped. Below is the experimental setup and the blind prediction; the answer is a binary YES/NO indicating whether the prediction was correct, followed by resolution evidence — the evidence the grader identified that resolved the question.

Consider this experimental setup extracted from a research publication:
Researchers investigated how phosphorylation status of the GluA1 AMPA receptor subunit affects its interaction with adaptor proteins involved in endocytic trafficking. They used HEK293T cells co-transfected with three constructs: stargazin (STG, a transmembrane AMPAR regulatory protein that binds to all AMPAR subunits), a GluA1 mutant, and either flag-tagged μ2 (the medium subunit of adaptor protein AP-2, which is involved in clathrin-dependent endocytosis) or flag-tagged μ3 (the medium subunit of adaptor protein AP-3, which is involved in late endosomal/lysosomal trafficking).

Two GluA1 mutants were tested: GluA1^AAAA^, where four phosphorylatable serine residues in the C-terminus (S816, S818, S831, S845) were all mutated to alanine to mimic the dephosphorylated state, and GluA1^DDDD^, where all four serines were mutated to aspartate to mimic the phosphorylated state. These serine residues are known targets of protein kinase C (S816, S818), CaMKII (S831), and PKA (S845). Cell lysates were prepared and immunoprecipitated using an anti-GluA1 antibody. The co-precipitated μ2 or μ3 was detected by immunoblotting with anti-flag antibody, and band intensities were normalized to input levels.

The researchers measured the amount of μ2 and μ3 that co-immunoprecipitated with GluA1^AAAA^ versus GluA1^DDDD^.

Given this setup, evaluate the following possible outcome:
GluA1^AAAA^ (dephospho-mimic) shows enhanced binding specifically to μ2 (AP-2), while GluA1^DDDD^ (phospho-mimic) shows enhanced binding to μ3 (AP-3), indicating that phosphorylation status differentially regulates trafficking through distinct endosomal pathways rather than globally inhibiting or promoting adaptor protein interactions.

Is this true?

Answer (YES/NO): NO